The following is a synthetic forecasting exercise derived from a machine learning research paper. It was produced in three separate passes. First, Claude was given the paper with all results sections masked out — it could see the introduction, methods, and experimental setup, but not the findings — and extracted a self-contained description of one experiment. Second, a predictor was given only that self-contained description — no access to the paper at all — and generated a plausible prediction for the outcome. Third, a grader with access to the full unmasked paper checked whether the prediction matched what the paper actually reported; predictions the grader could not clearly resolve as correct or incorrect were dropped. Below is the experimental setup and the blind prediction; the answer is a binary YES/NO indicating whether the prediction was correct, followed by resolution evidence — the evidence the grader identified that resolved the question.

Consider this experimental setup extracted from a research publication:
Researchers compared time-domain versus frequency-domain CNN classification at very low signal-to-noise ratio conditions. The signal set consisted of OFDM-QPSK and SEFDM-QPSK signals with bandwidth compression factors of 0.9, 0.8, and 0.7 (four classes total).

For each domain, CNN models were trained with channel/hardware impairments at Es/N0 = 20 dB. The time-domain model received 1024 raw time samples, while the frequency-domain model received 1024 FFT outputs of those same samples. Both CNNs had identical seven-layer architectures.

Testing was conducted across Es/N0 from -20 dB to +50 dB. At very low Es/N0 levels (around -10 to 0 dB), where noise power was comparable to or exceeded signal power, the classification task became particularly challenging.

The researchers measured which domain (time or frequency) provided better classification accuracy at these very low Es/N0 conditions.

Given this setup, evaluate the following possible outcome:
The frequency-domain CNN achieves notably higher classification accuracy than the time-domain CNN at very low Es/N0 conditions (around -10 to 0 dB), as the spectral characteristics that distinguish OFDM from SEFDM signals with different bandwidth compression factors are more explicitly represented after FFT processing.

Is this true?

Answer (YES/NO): NO